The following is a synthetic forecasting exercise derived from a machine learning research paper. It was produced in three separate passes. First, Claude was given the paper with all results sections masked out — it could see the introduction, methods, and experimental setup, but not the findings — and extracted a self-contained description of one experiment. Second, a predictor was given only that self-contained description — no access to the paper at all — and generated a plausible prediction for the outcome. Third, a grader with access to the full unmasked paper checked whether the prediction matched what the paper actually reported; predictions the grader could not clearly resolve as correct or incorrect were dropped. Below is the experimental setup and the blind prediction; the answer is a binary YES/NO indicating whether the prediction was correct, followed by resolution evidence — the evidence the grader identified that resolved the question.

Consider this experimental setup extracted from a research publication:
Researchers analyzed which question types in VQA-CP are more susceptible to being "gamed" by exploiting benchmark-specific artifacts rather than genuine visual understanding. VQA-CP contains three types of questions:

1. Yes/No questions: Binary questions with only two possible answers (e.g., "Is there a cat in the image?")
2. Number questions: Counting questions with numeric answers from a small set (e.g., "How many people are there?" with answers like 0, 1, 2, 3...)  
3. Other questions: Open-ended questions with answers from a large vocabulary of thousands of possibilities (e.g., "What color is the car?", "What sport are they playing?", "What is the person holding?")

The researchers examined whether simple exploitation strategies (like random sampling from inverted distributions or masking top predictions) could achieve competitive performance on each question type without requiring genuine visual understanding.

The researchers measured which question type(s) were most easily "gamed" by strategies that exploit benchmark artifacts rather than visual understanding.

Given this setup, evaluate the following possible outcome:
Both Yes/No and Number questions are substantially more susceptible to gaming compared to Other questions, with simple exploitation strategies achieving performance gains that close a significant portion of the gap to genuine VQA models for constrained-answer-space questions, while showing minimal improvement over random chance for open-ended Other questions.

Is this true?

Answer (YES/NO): NO